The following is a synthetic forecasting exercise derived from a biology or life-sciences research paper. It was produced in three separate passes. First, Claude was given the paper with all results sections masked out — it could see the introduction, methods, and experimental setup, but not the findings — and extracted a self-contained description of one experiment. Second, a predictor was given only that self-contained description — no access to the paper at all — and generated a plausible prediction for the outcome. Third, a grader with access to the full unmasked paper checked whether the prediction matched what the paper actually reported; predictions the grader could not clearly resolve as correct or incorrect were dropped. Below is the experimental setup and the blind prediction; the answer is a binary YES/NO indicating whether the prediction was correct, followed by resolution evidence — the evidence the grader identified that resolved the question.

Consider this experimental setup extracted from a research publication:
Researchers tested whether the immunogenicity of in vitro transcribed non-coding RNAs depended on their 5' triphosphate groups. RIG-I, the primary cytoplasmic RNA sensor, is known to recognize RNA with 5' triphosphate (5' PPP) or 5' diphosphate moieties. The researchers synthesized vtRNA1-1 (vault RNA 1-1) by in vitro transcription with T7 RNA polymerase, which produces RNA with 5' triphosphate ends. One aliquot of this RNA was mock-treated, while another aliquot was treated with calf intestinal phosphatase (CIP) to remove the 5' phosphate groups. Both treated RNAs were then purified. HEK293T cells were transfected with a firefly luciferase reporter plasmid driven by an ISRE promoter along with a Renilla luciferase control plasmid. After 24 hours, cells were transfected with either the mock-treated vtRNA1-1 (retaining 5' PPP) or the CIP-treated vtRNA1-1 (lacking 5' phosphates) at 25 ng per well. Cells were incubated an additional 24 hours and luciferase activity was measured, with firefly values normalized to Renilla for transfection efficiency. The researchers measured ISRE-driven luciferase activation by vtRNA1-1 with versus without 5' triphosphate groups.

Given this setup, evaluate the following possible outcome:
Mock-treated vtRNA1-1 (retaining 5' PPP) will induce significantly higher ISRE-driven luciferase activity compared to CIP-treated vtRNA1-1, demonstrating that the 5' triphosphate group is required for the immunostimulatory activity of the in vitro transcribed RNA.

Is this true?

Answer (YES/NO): YES